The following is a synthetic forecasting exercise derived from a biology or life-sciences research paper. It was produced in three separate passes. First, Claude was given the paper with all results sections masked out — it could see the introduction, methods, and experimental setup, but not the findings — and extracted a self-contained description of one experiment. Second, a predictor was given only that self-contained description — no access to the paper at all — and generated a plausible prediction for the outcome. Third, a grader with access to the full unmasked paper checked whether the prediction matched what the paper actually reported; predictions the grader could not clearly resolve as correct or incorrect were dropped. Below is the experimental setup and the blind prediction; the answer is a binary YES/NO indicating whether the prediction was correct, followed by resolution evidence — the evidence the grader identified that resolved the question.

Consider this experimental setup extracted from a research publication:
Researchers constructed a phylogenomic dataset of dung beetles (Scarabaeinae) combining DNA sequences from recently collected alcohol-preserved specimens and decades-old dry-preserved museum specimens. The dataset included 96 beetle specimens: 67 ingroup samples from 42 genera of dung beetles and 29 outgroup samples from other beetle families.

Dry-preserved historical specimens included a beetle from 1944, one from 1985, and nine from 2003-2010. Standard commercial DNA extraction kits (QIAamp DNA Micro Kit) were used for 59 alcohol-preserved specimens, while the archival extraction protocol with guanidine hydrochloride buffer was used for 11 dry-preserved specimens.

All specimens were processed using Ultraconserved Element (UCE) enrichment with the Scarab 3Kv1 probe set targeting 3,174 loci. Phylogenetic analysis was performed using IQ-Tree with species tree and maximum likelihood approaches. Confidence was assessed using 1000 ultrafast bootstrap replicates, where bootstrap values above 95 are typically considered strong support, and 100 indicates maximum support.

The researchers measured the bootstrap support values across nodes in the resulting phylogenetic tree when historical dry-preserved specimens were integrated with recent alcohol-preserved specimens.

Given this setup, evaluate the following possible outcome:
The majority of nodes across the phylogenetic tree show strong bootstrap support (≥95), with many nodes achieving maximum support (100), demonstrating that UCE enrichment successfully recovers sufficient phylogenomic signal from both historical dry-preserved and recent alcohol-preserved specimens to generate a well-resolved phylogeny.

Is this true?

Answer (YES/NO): YES